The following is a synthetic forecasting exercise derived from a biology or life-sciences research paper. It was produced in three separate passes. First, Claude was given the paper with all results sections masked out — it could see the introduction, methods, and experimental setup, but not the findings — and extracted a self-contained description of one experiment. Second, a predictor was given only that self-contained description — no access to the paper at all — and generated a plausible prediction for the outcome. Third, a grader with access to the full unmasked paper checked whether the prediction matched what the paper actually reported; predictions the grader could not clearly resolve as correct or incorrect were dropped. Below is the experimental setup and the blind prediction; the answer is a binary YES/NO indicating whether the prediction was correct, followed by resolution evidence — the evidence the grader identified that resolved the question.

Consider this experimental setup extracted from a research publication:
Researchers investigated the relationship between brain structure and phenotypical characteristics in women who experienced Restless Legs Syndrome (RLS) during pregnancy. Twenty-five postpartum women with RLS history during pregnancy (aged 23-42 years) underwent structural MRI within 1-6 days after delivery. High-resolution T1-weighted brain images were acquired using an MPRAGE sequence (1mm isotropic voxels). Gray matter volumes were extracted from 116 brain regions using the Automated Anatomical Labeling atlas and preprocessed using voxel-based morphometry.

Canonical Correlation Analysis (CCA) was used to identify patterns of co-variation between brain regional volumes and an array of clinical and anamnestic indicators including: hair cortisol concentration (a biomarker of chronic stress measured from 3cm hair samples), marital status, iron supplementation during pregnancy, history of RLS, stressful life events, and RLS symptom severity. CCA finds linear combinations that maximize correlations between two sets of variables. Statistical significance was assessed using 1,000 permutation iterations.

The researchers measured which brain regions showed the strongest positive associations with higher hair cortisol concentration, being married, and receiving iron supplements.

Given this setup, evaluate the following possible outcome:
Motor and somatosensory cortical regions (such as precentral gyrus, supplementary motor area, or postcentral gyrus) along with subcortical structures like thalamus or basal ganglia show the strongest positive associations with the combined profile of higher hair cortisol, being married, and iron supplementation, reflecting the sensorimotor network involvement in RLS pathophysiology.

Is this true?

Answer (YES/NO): NO